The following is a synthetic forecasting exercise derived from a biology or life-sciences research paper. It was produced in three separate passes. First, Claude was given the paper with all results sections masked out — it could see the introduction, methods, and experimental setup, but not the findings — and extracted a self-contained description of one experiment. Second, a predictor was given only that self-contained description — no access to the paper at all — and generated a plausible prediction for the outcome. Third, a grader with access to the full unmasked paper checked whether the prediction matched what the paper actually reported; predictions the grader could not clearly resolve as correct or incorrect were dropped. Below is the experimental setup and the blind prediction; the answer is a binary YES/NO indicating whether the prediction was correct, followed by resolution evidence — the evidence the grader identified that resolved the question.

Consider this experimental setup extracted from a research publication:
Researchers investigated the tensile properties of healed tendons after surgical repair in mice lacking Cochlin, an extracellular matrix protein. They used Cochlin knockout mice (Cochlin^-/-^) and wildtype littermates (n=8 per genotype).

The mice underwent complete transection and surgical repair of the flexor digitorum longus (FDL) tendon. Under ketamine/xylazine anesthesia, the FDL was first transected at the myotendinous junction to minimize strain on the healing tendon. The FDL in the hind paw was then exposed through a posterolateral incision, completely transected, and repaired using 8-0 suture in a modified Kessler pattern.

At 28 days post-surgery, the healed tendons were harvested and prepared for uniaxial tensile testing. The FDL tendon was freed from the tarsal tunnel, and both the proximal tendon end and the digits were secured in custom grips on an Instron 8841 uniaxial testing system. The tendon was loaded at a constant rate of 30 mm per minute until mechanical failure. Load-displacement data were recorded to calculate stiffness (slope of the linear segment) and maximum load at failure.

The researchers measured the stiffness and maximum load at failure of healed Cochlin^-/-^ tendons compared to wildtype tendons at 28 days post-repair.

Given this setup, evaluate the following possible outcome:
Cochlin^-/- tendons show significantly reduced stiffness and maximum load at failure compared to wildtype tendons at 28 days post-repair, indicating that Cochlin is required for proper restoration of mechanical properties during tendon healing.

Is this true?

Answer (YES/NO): NO